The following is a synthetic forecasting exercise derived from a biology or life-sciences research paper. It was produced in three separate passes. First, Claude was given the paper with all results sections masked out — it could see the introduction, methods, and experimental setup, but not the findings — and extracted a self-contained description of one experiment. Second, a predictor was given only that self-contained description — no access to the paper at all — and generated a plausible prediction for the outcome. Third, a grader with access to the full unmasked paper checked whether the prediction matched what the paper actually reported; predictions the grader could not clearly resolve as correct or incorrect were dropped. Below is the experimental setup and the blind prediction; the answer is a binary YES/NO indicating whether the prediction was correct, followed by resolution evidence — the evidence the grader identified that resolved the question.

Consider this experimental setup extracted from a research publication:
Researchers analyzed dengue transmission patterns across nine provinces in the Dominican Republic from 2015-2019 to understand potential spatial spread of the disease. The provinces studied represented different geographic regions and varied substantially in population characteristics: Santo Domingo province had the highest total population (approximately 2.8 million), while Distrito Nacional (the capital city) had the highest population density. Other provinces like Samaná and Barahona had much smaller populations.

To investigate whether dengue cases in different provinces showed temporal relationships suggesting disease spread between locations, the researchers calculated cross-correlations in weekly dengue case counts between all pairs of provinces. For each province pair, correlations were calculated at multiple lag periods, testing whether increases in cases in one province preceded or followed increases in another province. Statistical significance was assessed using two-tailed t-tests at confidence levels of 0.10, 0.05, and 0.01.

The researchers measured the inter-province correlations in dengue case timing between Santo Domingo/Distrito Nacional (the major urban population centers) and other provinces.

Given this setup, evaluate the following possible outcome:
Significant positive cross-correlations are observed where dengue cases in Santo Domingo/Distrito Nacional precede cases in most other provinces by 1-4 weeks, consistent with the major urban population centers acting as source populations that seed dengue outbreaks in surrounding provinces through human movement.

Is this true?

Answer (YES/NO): NO